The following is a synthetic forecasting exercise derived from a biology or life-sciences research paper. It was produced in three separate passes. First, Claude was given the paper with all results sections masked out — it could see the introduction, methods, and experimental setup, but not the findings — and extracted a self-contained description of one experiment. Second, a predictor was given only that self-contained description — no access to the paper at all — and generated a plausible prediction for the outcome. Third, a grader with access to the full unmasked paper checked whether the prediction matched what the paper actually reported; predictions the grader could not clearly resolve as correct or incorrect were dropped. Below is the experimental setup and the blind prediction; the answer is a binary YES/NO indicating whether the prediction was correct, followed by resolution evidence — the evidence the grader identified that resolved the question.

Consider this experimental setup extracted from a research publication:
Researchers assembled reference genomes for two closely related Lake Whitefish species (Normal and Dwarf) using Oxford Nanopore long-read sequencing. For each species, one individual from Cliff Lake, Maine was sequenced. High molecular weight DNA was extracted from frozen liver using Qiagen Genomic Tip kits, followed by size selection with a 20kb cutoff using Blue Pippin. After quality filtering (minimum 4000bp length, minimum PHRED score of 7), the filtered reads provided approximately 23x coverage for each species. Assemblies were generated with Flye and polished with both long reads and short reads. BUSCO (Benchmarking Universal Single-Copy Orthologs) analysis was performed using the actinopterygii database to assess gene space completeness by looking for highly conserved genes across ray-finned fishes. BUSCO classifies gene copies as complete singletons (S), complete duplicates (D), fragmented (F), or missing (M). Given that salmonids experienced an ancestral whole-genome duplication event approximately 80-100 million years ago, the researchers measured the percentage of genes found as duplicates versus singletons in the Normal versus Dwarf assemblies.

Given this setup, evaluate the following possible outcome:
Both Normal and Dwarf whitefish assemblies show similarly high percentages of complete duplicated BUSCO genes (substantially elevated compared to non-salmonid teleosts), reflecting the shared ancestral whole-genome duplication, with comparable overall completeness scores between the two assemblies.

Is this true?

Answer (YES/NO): NO